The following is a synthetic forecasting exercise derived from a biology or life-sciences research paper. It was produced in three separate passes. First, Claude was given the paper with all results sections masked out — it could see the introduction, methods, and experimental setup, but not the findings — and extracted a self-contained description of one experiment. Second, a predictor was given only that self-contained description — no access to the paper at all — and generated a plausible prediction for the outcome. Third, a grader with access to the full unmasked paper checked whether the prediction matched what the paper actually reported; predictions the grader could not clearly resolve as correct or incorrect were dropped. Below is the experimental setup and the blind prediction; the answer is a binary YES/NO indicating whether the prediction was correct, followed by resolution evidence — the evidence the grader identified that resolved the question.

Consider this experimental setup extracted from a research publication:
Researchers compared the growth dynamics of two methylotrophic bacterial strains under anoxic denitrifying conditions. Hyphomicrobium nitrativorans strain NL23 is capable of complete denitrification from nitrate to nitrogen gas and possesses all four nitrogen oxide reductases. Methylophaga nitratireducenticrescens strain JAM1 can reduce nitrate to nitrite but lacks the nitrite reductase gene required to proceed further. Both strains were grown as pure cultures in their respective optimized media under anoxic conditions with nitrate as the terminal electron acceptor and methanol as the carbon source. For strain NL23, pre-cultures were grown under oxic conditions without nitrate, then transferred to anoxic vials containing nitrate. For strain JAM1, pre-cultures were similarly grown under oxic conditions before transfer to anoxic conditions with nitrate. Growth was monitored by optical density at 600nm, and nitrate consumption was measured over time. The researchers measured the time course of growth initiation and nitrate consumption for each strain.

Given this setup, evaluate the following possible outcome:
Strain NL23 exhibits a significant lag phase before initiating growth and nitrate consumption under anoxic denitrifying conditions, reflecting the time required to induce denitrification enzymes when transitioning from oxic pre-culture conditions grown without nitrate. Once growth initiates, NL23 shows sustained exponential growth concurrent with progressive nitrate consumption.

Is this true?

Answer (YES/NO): YES